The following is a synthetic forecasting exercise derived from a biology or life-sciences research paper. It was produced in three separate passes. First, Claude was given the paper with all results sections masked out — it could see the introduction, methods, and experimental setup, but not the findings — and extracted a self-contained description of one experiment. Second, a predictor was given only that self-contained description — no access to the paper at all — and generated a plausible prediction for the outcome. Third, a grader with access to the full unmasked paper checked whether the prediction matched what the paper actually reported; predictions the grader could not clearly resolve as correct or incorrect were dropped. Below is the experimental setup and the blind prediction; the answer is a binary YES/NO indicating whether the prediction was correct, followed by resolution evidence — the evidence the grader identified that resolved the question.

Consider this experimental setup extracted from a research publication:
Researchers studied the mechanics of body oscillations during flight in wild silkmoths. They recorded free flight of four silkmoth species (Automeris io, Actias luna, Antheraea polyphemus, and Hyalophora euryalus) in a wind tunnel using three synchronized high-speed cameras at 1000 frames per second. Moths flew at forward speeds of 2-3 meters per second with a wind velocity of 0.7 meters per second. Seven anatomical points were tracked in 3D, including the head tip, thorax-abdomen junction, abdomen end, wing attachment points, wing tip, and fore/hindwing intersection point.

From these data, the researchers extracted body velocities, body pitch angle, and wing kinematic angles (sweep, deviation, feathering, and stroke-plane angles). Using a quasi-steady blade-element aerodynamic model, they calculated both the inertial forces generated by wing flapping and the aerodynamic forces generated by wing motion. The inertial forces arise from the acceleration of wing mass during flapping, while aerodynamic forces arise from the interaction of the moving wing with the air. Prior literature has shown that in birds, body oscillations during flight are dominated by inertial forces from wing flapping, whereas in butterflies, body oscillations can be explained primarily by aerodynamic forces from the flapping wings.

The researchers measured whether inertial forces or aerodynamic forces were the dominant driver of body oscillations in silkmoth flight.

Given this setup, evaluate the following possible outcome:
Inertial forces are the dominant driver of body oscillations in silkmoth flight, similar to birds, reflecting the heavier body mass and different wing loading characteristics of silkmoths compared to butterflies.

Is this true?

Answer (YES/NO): NO